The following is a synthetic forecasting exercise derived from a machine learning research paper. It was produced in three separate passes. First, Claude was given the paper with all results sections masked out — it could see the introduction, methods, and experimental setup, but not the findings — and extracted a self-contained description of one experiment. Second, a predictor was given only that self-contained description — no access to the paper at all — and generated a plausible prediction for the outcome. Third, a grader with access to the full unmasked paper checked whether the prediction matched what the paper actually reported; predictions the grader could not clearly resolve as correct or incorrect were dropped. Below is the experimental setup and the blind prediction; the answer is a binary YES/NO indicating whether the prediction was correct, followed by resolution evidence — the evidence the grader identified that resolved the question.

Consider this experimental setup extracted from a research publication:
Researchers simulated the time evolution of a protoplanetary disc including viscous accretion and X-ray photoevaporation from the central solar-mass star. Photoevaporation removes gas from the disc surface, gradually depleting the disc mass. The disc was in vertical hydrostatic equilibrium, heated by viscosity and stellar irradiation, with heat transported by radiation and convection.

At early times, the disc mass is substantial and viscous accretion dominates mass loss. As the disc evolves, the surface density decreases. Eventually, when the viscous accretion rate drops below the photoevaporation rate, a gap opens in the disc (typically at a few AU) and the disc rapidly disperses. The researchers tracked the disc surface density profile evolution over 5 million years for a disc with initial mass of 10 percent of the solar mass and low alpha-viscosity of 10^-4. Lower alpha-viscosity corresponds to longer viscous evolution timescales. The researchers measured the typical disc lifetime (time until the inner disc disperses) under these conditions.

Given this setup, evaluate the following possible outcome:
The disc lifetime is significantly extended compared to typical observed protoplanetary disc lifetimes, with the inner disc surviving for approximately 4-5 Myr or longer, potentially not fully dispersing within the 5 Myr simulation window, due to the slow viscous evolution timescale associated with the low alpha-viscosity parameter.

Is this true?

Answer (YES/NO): NO